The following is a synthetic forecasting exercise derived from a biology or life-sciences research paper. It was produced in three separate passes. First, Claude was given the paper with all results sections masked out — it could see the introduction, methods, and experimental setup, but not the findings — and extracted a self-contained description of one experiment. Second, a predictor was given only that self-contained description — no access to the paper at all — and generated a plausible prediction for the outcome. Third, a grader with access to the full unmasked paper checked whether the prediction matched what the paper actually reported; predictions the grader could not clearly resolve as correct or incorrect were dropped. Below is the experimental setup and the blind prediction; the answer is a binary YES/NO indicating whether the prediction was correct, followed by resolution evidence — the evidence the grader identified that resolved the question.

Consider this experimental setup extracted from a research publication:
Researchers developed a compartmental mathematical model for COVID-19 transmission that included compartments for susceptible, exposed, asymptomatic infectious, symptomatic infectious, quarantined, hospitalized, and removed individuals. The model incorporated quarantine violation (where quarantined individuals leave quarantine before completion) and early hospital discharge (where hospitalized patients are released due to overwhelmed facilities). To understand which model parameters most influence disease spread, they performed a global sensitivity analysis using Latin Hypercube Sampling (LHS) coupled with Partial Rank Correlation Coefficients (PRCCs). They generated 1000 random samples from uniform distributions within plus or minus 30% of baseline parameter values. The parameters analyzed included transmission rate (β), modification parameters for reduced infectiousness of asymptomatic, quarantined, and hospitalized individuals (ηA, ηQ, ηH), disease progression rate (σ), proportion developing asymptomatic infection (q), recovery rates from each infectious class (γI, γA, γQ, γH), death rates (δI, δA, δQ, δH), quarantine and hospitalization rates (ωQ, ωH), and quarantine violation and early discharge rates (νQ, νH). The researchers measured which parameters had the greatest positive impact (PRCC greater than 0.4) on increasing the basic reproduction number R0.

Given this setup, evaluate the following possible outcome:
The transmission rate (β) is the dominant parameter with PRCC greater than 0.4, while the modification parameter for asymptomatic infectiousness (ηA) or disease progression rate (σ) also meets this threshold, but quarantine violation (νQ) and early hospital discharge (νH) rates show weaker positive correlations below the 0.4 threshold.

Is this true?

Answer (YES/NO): YES